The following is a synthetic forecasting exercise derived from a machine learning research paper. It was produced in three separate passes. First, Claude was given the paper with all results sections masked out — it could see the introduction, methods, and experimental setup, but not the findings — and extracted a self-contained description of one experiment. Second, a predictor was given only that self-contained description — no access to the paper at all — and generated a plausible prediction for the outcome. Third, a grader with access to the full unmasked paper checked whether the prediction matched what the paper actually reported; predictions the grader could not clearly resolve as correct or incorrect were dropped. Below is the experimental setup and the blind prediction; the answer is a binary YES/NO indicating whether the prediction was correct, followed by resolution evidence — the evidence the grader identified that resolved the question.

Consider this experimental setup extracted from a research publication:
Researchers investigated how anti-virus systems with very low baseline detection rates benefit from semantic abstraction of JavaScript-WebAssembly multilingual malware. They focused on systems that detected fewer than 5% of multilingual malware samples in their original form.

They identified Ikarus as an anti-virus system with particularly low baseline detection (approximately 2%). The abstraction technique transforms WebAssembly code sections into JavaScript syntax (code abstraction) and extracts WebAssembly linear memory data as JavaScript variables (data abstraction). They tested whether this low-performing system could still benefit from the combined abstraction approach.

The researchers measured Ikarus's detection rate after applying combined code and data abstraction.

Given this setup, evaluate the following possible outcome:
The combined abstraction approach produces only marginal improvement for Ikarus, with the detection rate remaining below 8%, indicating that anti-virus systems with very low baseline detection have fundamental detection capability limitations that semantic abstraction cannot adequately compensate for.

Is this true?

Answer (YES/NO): NO